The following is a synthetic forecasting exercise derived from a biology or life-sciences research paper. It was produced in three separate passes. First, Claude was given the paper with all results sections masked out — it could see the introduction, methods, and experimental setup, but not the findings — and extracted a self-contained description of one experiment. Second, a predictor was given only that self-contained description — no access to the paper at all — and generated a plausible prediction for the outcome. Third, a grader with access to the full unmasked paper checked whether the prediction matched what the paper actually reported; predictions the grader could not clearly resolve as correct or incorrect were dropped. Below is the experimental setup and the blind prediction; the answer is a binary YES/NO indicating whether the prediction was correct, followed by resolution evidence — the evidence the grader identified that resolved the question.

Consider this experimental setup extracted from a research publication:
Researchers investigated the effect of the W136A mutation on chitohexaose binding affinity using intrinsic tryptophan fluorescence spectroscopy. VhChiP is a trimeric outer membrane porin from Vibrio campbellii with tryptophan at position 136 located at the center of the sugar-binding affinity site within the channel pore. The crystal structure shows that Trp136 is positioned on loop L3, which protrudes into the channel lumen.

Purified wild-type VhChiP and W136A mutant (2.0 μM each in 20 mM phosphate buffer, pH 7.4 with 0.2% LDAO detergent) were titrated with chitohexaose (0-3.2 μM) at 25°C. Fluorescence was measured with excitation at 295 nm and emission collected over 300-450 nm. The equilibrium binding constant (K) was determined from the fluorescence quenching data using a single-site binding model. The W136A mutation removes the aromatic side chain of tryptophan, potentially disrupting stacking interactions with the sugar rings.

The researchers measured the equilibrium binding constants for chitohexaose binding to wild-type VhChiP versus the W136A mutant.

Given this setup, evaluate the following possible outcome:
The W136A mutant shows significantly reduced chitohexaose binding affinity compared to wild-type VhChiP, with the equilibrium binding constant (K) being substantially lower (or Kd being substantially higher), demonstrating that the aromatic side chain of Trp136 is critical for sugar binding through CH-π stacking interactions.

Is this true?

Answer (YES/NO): YES